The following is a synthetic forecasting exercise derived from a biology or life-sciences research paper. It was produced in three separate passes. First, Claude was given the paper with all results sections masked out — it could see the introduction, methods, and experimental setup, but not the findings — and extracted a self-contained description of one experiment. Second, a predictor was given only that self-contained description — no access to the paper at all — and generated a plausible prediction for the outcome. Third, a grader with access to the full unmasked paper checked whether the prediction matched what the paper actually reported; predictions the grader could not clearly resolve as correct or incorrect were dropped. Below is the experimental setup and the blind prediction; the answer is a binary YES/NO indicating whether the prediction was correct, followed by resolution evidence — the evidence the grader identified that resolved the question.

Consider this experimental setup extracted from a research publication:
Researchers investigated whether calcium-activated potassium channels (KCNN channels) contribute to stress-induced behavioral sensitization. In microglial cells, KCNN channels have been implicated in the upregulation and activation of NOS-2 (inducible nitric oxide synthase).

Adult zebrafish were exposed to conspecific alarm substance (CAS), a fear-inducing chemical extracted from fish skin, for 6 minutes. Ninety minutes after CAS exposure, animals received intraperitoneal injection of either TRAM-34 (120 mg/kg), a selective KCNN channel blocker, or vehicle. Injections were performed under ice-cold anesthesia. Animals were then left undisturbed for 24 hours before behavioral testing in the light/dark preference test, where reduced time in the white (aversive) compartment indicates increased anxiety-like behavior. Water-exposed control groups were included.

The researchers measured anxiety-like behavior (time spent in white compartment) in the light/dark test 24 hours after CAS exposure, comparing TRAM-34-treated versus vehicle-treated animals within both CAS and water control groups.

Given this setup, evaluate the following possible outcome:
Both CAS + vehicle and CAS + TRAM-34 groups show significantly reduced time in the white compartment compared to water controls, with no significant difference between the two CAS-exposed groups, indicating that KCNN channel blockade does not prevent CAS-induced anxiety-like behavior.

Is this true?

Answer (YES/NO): NO